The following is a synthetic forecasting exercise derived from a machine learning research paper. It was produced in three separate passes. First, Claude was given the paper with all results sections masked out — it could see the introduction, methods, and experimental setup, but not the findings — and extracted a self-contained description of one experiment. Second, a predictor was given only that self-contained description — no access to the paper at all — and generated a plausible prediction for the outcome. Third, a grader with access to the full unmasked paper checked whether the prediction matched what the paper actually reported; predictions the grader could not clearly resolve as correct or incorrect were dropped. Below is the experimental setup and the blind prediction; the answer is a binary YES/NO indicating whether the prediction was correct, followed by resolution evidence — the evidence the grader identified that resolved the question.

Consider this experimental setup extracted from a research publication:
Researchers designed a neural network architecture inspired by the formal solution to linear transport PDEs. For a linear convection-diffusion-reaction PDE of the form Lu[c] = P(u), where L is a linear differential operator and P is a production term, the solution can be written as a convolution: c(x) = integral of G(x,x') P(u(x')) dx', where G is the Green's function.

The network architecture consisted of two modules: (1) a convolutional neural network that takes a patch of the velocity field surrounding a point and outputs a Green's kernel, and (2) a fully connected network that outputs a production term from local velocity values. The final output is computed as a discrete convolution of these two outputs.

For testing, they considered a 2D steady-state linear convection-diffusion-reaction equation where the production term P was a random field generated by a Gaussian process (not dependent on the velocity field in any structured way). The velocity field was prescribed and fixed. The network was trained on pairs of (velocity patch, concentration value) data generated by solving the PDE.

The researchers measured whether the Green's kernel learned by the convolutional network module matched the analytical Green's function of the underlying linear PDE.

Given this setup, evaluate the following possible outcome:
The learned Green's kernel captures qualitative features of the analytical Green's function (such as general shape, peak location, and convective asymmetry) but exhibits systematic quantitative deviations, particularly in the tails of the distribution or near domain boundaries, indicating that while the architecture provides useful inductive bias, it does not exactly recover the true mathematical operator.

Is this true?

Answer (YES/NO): YES